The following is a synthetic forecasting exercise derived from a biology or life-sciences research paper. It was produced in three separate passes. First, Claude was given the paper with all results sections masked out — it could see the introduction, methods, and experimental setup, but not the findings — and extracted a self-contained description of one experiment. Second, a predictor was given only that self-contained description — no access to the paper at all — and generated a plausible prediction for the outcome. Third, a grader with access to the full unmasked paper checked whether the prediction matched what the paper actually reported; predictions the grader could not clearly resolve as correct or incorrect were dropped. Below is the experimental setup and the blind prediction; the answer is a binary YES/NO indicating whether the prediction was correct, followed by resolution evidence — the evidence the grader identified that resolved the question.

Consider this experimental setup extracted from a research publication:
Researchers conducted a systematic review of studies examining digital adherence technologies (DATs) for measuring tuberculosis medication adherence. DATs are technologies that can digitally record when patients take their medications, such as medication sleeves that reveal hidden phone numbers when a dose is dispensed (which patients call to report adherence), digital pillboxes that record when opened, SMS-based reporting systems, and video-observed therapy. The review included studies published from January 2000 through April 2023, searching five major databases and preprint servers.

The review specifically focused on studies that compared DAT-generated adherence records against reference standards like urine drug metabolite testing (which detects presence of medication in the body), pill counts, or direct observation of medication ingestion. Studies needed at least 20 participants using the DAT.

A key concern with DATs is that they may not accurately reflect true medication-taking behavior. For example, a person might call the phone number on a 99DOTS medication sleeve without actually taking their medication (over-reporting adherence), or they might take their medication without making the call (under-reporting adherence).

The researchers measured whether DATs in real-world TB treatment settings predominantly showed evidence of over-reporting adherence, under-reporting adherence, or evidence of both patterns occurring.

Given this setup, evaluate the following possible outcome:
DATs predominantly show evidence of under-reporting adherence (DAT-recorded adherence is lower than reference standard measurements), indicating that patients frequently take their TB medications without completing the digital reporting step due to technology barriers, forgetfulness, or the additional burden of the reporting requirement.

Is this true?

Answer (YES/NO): NO